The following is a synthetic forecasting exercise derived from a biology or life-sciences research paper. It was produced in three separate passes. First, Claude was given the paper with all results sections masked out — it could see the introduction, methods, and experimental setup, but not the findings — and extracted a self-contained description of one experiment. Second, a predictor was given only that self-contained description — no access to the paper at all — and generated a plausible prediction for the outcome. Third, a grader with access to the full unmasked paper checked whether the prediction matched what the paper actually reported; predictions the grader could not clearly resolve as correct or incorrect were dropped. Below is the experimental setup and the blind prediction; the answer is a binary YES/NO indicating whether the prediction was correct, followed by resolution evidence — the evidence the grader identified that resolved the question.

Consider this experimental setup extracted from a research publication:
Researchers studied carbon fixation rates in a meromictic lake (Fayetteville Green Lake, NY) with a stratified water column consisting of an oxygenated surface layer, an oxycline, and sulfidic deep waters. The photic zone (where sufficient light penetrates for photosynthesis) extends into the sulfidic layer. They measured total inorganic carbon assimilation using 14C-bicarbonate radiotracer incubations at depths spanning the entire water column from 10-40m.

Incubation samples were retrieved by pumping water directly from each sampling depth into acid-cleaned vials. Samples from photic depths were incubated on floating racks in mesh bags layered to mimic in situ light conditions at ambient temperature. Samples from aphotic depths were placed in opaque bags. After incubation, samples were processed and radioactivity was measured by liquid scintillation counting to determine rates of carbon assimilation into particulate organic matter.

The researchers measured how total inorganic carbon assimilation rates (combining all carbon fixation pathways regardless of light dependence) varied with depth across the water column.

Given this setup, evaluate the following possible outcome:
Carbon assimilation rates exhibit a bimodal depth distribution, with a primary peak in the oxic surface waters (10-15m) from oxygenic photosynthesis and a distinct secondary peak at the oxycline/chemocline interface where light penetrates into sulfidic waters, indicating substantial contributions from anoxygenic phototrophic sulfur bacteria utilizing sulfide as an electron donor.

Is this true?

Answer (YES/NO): NO